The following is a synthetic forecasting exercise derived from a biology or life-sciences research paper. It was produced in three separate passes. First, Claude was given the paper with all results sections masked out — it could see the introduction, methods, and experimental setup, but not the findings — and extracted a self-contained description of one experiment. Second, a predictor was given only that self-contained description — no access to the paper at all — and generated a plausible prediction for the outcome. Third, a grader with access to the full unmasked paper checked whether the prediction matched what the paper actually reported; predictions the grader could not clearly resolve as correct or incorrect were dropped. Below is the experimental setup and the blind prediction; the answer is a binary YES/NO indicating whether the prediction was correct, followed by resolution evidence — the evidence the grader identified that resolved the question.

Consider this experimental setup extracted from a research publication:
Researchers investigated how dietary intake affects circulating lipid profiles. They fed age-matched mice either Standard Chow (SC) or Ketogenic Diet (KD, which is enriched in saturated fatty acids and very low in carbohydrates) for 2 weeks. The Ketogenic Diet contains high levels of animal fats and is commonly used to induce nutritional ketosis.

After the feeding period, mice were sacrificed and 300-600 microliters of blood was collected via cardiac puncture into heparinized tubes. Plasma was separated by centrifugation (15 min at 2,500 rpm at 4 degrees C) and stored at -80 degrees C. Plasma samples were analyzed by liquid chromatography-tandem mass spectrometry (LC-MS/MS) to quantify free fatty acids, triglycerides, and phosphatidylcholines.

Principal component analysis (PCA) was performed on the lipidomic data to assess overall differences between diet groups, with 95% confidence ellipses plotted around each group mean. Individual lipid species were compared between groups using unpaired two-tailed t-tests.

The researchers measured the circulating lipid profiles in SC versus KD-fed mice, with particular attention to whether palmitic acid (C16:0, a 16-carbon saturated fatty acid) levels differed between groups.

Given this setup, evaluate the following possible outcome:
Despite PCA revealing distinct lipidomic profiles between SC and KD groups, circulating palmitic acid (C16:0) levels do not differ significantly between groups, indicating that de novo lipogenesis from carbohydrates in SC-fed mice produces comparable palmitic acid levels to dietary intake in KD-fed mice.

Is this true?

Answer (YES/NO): NO